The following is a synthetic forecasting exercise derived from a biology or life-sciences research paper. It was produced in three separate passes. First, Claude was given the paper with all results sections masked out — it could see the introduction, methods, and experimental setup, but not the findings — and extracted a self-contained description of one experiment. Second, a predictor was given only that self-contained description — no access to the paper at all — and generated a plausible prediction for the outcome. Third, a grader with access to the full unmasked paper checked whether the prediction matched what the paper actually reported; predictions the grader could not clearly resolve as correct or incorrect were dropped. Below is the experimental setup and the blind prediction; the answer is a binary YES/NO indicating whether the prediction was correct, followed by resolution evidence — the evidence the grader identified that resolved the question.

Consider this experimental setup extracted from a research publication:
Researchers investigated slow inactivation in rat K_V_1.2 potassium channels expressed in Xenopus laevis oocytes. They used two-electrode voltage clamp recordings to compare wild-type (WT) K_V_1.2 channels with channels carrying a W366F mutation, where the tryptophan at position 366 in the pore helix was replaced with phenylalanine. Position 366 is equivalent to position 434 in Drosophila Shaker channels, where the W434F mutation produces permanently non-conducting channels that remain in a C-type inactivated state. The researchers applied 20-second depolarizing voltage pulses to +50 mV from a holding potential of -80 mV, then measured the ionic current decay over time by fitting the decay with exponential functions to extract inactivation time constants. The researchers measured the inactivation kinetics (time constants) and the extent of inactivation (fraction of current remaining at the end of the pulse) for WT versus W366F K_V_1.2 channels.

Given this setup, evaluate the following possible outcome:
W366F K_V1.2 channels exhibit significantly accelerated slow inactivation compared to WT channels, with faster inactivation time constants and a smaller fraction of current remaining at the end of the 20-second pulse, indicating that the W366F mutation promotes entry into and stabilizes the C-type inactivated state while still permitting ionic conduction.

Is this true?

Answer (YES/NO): YES